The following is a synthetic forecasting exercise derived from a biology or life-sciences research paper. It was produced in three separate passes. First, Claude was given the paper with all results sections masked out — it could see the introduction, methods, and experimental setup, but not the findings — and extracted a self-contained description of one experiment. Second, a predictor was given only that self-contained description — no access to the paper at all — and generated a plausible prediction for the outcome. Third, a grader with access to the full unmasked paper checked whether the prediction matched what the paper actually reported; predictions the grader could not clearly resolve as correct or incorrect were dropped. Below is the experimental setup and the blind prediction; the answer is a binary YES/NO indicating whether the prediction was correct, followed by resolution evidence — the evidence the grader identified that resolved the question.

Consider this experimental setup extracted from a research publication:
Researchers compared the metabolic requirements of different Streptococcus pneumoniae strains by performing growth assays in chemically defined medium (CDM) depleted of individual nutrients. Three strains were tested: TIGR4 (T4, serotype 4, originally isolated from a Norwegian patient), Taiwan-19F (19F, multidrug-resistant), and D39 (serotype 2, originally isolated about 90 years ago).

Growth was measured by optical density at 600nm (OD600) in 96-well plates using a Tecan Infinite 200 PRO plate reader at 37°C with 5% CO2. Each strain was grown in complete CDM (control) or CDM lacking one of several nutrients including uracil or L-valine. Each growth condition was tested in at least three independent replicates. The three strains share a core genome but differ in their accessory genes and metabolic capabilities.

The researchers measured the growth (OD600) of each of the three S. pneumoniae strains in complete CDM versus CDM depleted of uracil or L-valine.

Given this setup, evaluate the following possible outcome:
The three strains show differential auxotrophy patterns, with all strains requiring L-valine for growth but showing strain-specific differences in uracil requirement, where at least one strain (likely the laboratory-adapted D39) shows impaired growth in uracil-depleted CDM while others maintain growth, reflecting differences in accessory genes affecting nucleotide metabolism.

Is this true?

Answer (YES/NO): NO